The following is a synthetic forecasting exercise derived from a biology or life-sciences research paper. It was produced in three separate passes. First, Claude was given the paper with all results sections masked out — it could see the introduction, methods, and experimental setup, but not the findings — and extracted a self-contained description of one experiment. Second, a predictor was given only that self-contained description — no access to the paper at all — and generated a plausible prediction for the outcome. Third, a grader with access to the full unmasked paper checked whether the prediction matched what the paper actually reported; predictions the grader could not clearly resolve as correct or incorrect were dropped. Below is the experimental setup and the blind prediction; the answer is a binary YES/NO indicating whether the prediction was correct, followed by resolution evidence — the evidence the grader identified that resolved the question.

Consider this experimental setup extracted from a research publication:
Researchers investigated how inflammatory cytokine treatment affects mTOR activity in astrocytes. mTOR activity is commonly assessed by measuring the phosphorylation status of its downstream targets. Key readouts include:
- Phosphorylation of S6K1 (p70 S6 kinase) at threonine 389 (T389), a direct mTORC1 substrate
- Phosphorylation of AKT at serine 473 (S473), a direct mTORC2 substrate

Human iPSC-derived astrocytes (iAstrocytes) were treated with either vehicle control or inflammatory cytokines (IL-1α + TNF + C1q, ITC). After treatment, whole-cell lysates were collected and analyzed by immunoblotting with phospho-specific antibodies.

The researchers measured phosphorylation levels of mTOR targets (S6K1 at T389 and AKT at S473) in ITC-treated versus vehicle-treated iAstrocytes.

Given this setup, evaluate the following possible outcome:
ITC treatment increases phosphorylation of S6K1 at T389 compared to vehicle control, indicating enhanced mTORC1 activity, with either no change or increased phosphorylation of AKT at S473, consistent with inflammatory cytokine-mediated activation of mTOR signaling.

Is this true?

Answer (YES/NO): YES